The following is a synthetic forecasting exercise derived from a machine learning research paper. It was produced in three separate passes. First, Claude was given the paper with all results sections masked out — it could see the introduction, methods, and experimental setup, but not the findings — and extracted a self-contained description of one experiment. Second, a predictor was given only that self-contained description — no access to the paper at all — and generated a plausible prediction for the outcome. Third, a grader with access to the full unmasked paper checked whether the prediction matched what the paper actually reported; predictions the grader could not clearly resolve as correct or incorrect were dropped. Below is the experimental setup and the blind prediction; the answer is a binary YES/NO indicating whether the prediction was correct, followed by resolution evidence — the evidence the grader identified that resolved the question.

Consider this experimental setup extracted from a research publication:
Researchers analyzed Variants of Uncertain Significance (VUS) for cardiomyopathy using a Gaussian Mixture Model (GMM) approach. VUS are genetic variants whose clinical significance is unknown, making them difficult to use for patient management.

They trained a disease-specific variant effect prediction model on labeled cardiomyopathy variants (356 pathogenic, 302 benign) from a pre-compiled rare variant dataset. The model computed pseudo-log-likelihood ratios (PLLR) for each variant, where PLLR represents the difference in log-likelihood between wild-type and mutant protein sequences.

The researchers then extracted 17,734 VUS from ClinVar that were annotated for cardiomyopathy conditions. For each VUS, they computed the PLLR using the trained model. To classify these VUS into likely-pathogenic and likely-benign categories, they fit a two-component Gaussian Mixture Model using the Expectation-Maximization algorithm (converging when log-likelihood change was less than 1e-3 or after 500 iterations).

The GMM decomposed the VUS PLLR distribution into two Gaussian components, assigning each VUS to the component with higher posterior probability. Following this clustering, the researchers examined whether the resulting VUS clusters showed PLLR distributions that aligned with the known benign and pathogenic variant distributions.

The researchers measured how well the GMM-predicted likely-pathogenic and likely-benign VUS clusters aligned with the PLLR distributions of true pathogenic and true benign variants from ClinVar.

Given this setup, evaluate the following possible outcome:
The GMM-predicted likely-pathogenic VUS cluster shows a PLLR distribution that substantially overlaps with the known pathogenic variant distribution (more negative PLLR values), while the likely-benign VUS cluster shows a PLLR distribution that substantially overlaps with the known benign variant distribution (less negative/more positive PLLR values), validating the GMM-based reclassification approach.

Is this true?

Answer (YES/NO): NO